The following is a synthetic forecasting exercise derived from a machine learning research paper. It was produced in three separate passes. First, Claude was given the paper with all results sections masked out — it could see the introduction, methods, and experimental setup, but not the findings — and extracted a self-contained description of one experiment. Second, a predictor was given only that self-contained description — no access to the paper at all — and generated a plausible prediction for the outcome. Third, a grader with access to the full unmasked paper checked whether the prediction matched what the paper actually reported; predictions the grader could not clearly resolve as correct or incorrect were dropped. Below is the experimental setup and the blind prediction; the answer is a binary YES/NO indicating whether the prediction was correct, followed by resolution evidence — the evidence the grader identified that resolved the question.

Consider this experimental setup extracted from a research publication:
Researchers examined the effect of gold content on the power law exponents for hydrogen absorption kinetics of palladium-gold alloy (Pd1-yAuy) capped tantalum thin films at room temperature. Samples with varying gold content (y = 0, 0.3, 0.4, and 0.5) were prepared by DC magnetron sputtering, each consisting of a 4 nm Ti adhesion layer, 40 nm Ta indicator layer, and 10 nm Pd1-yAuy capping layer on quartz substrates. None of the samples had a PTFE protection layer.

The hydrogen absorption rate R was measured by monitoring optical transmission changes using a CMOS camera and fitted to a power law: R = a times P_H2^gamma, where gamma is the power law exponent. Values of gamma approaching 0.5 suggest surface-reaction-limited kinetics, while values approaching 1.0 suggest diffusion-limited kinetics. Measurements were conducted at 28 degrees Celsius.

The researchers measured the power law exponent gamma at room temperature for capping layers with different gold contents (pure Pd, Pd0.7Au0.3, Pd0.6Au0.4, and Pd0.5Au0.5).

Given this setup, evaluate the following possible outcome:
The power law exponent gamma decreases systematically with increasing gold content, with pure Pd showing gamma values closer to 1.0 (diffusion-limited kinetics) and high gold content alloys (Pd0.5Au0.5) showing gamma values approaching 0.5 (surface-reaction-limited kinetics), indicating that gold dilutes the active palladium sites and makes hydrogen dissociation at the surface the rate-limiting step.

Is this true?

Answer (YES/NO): NO